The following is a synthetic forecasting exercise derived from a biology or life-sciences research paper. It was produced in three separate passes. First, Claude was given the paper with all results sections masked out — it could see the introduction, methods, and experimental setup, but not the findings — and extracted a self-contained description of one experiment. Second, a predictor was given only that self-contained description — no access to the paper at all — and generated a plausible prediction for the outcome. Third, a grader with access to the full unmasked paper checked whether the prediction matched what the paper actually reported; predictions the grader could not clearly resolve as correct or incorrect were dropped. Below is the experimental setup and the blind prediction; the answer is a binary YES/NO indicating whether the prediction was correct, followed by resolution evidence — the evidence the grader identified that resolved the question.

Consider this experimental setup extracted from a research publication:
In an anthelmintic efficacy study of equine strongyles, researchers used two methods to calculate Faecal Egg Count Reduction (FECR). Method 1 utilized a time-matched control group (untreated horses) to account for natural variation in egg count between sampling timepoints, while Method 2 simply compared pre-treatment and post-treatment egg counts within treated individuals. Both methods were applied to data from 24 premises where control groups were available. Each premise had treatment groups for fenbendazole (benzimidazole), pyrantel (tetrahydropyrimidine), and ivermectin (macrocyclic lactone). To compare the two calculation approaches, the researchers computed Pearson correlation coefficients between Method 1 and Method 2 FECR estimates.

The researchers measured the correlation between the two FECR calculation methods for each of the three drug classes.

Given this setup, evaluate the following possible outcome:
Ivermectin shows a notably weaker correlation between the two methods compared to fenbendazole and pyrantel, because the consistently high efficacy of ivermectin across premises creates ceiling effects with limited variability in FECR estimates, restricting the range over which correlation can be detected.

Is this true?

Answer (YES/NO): NO